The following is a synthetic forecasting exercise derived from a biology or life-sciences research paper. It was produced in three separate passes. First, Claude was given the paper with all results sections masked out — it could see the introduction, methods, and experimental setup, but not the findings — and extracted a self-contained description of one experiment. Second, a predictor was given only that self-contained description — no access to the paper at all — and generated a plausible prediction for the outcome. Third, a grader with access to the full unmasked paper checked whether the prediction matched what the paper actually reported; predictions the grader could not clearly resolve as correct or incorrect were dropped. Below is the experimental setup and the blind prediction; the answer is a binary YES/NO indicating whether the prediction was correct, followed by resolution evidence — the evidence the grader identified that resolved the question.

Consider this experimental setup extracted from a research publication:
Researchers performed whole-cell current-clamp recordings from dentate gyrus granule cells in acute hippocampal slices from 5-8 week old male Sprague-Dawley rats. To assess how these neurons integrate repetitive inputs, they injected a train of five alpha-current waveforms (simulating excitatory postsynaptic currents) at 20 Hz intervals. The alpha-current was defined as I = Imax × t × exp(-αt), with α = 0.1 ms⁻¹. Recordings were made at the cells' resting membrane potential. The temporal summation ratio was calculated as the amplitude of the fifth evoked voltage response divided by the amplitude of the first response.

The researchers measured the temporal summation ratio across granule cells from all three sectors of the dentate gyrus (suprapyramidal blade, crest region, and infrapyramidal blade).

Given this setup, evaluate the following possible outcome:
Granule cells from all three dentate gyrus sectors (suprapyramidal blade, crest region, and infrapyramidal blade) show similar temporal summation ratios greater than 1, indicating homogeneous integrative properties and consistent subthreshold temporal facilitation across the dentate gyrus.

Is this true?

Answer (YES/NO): YES